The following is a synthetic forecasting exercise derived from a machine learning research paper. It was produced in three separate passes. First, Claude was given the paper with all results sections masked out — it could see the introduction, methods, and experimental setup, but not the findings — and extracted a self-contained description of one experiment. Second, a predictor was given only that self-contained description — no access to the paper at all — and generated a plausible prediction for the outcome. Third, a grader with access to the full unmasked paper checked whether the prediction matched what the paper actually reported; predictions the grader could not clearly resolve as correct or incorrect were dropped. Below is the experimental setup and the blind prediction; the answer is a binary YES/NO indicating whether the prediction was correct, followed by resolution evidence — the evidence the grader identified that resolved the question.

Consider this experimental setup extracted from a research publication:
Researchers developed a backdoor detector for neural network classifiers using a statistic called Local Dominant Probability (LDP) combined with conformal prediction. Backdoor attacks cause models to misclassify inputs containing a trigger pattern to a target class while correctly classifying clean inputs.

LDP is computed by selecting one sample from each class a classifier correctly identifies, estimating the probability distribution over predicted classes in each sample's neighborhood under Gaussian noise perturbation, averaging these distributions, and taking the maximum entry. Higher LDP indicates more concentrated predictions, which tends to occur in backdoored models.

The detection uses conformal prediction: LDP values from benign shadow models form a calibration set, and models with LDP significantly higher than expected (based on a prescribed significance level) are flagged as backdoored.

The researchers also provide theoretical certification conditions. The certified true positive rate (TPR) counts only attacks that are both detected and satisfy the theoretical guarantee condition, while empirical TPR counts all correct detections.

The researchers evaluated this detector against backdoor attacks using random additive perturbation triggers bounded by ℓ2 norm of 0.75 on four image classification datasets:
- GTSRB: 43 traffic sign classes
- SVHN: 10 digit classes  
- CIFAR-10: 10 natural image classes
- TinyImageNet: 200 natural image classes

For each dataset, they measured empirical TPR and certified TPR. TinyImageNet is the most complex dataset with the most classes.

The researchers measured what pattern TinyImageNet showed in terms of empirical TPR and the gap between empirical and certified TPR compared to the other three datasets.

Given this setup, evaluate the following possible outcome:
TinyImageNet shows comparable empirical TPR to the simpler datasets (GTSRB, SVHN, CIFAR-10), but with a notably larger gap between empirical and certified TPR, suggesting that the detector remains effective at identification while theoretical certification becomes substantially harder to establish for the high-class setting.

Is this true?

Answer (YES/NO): NO